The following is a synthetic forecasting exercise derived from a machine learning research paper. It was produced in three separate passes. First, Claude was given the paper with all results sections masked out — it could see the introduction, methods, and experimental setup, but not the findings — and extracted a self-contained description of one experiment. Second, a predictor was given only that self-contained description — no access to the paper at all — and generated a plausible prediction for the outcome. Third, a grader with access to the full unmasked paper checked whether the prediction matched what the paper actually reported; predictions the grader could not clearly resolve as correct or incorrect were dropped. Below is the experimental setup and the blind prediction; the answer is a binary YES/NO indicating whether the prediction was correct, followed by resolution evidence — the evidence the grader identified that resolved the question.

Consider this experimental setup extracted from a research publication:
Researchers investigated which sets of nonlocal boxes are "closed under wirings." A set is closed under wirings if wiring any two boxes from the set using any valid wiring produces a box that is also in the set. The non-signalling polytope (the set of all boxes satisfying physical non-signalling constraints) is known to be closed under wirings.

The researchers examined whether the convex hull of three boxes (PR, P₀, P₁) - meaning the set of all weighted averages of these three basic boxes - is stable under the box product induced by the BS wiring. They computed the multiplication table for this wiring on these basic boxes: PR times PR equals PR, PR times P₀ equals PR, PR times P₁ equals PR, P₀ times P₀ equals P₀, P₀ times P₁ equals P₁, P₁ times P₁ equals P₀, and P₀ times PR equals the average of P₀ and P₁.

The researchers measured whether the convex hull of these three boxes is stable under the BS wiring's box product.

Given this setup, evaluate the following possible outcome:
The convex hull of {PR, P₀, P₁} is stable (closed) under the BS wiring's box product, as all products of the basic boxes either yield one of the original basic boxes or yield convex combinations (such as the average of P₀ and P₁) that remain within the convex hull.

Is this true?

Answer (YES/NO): YES